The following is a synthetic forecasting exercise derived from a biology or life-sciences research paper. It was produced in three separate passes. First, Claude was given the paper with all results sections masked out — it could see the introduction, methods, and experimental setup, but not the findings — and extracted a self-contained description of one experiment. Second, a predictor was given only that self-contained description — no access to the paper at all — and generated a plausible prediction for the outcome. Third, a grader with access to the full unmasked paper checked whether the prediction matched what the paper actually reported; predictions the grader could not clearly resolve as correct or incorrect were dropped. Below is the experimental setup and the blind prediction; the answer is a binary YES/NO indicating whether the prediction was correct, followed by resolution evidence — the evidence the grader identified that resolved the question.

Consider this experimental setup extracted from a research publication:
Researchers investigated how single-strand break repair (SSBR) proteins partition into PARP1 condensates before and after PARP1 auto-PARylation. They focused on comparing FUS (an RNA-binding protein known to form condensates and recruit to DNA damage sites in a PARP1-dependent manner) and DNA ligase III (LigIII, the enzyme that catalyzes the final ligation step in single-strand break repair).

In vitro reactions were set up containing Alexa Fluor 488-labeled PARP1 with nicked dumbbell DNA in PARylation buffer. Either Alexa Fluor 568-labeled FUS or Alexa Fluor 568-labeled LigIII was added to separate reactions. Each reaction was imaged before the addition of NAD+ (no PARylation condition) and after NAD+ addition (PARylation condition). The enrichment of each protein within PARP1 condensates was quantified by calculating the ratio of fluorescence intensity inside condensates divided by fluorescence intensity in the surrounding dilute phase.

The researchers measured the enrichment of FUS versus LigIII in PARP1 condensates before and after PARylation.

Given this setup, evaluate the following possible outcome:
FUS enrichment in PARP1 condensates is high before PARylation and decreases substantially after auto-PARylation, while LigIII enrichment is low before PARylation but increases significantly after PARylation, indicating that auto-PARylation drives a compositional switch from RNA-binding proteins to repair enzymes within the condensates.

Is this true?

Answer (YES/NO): NO